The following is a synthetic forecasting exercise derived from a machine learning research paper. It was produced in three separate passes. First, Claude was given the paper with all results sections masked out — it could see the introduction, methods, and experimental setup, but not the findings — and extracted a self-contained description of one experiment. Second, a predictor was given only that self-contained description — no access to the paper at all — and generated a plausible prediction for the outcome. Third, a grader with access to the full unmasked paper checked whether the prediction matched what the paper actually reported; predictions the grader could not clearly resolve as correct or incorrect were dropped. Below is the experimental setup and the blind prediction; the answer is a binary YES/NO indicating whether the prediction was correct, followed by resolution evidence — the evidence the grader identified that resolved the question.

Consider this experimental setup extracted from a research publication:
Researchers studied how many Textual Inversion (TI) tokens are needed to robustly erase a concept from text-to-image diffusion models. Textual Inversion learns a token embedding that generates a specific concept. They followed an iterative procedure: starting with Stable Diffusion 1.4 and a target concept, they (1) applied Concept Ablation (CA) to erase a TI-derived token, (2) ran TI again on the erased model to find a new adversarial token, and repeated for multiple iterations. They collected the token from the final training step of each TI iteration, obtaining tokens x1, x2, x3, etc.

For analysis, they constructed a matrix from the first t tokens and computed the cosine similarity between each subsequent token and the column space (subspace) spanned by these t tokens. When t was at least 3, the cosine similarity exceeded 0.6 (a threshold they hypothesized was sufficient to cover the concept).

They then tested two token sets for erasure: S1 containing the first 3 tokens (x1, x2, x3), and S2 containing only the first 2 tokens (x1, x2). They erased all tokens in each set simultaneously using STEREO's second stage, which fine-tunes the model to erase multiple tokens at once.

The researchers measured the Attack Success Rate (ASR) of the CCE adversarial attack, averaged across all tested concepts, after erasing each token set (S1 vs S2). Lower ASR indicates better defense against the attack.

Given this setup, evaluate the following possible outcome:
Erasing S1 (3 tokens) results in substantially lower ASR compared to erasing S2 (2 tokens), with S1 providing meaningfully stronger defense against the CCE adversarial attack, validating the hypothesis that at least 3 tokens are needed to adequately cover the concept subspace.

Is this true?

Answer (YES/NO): YES